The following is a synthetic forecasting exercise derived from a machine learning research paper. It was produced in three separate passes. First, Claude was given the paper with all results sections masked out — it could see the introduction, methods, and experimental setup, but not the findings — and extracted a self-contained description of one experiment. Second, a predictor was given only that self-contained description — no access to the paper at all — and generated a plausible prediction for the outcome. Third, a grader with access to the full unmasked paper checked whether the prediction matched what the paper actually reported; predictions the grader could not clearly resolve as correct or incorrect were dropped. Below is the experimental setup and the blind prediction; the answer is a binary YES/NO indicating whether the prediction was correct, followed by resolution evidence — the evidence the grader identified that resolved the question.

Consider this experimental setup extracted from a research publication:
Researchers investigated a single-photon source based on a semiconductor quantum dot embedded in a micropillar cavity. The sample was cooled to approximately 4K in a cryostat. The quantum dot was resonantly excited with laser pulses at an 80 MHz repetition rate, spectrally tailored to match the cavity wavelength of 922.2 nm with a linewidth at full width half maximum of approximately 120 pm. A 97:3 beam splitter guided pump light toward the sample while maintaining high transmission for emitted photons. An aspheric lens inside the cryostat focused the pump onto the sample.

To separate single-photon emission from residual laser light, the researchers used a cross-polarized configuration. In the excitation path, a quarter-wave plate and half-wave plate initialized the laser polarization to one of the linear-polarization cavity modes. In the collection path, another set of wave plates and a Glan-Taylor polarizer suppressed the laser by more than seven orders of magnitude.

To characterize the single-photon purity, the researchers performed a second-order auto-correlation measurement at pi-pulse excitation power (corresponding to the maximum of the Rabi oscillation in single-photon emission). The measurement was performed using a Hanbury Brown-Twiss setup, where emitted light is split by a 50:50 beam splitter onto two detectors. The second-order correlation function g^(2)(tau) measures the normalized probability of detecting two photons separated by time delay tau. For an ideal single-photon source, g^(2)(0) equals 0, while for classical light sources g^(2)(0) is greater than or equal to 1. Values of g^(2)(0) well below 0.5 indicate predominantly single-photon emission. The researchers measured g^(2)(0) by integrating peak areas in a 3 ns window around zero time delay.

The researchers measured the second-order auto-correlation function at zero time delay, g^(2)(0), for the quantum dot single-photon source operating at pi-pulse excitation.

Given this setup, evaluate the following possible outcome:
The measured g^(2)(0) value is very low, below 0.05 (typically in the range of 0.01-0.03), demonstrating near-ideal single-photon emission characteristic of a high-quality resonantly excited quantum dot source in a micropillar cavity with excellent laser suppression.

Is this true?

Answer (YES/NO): YES